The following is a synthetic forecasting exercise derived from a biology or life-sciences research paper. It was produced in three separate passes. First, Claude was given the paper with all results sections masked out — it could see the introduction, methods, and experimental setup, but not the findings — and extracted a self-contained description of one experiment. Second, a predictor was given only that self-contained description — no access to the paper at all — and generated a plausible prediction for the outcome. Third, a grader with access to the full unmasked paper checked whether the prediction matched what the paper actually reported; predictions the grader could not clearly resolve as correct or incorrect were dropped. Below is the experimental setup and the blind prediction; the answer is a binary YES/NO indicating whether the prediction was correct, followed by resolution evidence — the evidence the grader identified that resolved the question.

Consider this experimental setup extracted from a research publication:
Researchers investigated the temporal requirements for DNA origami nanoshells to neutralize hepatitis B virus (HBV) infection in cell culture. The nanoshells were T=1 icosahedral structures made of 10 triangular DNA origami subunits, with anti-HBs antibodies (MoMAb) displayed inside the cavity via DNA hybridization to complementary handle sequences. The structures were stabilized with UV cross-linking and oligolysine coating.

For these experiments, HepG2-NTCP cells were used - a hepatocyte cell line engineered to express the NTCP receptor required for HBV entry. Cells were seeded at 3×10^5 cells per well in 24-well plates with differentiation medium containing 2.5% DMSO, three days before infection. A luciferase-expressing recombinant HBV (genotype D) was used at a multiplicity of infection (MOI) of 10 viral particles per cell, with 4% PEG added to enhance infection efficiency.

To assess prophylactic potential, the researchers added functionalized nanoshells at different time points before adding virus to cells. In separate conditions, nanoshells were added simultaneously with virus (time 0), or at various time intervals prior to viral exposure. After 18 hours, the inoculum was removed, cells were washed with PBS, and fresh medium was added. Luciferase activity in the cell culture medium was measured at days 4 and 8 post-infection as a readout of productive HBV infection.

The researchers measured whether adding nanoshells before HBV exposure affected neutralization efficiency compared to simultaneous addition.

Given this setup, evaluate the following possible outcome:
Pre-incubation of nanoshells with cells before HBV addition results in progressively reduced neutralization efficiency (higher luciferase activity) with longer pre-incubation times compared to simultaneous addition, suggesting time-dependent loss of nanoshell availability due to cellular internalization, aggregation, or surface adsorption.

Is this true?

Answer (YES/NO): NO